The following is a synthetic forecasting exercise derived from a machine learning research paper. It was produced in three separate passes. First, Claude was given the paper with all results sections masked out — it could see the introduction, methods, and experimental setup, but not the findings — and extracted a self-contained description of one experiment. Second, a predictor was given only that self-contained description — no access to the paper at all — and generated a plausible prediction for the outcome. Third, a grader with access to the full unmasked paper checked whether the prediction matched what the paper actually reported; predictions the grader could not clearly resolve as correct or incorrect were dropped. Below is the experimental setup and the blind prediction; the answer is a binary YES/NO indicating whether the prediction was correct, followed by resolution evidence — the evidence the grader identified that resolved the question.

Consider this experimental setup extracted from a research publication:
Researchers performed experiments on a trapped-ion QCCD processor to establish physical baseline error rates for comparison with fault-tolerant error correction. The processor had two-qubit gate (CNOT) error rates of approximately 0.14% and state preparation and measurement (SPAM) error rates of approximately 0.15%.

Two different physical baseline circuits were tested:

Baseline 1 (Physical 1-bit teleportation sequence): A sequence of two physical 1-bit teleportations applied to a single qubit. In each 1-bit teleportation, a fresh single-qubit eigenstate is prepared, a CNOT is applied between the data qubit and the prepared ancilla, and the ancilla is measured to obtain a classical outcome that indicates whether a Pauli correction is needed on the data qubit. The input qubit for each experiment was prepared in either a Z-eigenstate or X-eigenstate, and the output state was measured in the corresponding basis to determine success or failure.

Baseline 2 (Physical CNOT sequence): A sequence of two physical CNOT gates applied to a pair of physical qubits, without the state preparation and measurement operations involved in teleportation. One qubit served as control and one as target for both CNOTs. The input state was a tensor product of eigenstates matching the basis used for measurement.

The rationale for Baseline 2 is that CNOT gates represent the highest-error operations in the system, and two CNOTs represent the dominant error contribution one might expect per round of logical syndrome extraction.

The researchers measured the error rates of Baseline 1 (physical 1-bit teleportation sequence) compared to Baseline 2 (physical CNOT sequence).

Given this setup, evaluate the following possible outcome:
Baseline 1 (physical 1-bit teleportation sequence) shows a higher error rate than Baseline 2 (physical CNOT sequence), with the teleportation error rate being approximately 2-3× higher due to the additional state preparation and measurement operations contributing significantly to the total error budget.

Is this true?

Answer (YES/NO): YES